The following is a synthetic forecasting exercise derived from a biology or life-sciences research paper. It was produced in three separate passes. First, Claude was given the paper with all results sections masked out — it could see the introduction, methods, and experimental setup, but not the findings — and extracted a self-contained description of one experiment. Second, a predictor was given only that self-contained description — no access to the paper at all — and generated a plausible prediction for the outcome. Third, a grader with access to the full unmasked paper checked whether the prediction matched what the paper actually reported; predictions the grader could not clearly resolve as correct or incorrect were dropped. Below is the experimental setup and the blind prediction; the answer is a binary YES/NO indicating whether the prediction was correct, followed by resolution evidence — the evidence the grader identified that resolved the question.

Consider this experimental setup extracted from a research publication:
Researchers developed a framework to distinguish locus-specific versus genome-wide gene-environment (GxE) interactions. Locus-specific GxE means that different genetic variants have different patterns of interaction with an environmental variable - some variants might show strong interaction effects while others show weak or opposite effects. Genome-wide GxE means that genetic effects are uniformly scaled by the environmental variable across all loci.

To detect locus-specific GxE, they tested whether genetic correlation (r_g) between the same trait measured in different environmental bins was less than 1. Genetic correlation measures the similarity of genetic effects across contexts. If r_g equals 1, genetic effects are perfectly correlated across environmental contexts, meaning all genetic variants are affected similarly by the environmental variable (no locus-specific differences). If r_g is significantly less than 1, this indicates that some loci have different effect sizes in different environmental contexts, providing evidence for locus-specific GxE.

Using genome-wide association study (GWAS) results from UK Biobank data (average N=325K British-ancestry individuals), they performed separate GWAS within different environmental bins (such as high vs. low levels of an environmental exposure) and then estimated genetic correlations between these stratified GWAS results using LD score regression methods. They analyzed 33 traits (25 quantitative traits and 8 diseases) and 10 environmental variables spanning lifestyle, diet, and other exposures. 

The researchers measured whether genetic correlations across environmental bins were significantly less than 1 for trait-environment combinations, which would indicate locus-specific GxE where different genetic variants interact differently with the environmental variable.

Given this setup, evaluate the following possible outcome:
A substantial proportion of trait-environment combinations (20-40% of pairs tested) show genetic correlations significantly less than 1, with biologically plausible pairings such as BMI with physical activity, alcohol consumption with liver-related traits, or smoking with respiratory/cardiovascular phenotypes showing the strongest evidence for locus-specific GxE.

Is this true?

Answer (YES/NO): NO